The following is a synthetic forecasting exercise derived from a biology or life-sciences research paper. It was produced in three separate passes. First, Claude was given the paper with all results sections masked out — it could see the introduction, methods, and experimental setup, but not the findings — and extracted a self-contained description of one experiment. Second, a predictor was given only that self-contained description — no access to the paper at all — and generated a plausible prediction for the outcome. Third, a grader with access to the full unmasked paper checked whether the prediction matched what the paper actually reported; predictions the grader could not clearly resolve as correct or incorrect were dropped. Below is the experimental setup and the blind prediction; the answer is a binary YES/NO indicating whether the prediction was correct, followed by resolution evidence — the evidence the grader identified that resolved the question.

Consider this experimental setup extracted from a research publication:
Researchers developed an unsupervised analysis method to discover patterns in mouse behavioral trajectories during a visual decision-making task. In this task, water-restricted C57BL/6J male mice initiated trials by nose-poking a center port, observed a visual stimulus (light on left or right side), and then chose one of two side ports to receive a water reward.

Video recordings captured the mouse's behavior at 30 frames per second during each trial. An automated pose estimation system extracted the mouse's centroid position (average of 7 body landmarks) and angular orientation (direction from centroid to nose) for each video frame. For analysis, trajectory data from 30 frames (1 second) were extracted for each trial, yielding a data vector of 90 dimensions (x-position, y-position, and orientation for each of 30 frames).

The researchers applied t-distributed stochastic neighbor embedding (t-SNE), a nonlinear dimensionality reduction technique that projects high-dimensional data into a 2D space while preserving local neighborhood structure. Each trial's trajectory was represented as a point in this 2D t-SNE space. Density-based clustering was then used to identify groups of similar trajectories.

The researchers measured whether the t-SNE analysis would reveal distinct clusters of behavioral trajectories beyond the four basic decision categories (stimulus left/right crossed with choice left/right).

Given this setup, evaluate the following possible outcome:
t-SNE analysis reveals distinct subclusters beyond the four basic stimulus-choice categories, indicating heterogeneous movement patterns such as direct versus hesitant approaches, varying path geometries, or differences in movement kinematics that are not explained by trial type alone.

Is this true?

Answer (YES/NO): YES